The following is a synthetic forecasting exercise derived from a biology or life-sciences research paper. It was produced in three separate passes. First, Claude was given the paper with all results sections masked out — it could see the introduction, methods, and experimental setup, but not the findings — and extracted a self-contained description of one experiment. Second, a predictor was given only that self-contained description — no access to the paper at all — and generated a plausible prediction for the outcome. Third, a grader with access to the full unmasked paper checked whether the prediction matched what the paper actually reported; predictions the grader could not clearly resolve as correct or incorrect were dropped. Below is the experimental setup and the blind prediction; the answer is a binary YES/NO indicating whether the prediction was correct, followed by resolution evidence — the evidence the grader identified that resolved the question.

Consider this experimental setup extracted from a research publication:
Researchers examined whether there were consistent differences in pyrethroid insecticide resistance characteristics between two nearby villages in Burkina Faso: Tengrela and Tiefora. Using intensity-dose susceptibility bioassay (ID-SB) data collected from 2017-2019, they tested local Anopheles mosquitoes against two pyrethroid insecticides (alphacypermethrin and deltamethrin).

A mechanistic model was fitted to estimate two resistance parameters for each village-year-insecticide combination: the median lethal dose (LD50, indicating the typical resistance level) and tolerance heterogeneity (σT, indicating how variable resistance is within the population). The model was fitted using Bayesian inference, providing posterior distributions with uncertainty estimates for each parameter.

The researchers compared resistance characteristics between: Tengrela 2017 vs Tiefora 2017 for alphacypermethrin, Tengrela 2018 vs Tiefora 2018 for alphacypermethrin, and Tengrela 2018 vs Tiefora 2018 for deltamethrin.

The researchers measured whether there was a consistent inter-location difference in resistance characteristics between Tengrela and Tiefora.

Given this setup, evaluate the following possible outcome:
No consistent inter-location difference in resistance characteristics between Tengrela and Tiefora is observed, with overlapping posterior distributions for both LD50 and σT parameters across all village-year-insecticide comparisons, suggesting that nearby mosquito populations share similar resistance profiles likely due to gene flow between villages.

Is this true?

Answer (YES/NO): YES